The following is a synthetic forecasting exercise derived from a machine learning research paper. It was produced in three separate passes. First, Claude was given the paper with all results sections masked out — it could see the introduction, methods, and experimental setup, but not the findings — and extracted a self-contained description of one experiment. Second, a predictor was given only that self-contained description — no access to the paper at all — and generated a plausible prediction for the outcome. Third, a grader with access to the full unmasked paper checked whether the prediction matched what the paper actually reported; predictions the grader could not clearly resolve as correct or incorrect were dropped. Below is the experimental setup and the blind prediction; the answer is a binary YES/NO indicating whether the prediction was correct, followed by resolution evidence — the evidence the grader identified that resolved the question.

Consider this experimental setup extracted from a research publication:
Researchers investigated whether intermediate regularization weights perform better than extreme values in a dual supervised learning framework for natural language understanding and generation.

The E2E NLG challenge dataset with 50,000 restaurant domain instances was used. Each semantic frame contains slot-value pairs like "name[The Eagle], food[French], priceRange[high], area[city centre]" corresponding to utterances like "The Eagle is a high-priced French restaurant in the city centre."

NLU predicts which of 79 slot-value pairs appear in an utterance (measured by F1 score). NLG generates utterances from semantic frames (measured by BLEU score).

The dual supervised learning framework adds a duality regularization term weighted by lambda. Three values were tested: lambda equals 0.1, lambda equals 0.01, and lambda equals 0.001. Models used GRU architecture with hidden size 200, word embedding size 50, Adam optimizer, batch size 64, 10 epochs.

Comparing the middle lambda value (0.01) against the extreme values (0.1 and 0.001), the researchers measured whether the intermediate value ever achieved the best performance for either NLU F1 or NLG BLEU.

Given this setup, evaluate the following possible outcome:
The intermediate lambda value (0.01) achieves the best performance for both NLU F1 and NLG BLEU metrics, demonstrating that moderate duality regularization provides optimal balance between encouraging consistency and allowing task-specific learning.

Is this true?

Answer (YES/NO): NO